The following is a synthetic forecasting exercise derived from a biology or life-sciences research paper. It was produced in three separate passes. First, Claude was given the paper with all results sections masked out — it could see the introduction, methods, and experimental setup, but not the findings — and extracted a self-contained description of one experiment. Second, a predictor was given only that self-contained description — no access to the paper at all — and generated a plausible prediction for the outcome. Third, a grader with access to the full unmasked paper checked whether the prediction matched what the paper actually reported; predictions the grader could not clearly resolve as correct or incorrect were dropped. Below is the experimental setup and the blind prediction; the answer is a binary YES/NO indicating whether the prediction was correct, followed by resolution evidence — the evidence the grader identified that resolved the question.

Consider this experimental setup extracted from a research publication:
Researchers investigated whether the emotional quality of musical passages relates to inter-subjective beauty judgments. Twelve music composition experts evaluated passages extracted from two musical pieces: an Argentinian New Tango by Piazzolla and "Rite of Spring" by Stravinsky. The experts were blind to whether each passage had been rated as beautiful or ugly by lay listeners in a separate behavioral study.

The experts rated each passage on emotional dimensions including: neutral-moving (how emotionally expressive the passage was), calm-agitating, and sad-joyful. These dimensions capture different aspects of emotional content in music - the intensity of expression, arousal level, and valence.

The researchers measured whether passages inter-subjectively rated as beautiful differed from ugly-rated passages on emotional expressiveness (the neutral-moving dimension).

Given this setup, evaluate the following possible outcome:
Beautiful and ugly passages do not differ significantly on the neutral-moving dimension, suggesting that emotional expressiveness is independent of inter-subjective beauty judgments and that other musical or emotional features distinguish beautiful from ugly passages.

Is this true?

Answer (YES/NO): NO